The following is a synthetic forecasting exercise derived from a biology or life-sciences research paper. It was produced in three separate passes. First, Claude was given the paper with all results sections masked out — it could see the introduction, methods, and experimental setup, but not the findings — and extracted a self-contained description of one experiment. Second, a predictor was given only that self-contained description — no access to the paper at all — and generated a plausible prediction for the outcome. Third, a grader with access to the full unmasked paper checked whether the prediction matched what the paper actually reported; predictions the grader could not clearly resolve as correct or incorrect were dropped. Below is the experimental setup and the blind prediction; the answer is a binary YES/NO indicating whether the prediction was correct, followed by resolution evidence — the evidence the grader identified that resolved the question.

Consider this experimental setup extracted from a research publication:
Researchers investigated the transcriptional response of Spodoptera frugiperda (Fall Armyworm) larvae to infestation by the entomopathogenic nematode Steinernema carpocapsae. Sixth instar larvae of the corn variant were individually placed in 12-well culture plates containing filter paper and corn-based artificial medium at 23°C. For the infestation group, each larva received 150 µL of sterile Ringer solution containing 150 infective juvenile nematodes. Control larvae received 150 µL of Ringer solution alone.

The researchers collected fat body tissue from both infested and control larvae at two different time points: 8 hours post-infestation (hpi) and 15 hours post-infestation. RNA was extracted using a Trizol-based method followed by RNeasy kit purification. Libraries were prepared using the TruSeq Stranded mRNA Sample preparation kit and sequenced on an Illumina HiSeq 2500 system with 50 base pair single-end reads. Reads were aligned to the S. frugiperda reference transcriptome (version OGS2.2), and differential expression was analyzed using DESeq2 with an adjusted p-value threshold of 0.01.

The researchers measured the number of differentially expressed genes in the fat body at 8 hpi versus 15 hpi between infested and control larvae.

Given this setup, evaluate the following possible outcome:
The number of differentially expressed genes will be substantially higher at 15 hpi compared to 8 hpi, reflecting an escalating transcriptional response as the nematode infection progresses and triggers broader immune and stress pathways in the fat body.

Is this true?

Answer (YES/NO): YES